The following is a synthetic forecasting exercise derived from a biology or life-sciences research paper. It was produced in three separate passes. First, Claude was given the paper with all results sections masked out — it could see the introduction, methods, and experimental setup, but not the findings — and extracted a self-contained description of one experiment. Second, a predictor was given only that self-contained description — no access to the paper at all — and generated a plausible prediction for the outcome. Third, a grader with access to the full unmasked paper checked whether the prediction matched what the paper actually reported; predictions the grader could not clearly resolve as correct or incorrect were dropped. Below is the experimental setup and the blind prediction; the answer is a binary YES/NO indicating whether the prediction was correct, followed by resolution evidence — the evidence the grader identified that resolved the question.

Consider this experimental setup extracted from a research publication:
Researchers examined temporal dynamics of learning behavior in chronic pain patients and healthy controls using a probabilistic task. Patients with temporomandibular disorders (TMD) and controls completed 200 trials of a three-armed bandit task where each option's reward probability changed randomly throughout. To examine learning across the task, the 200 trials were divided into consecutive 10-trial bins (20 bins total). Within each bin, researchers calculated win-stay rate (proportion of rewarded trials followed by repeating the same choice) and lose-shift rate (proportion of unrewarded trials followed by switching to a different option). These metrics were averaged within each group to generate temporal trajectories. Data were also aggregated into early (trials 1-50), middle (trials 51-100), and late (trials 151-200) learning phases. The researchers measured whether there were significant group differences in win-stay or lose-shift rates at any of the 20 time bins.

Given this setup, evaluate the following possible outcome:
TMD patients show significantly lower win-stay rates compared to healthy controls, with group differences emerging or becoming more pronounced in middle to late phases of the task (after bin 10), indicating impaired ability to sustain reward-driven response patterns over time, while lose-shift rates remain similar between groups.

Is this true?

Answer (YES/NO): NO